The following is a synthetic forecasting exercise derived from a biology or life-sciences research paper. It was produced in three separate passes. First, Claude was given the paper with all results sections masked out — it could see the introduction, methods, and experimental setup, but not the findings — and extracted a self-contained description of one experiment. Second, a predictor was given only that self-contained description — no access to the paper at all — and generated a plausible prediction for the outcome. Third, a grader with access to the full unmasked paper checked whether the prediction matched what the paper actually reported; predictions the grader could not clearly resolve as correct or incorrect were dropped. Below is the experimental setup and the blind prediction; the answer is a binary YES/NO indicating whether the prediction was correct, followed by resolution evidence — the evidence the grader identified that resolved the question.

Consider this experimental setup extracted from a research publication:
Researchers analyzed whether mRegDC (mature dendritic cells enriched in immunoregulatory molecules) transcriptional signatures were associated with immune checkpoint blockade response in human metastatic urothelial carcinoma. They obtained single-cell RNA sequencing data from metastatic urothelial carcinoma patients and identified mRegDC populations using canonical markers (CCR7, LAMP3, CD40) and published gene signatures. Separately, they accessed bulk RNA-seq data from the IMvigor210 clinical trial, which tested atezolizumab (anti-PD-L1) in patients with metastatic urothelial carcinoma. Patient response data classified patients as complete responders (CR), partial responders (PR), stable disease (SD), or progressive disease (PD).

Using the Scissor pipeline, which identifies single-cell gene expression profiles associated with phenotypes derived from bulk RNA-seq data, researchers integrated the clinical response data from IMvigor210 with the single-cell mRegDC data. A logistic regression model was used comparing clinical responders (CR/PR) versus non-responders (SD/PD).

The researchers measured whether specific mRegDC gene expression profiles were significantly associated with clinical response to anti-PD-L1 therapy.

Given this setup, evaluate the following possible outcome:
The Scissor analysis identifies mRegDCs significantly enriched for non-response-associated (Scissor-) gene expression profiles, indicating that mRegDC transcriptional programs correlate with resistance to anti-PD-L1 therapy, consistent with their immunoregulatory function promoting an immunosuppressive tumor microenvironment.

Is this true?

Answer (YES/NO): NO